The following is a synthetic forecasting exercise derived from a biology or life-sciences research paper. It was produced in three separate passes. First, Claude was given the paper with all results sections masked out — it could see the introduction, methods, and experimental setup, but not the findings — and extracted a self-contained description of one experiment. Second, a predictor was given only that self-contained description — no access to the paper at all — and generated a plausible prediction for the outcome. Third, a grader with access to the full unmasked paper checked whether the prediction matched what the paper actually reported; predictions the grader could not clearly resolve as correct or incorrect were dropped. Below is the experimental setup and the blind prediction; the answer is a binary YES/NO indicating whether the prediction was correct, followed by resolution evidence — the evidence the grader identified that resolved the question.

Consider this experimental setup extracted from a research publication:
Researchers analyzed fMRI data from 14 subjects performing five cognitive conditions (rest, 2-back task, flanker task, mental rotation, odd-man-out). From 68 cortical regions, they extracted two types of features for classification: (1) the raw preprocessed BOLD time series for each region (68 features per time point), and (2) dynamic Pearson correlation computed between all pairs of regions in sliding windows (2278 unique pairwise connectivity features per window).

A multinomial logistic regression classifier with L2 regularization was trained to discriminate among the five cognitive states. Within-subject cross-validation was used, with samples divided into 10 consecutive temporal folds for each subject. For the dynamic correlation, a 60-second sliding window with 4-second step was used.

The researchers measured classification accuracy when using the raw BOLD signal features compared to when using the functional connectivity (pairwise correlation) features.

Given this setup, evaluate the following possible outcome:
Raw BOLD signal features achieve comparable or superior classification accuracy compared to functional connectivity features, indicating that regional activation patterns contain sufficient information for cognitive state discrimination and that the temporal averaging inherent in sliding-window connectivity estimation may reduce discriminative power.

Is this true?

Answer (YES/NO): NO